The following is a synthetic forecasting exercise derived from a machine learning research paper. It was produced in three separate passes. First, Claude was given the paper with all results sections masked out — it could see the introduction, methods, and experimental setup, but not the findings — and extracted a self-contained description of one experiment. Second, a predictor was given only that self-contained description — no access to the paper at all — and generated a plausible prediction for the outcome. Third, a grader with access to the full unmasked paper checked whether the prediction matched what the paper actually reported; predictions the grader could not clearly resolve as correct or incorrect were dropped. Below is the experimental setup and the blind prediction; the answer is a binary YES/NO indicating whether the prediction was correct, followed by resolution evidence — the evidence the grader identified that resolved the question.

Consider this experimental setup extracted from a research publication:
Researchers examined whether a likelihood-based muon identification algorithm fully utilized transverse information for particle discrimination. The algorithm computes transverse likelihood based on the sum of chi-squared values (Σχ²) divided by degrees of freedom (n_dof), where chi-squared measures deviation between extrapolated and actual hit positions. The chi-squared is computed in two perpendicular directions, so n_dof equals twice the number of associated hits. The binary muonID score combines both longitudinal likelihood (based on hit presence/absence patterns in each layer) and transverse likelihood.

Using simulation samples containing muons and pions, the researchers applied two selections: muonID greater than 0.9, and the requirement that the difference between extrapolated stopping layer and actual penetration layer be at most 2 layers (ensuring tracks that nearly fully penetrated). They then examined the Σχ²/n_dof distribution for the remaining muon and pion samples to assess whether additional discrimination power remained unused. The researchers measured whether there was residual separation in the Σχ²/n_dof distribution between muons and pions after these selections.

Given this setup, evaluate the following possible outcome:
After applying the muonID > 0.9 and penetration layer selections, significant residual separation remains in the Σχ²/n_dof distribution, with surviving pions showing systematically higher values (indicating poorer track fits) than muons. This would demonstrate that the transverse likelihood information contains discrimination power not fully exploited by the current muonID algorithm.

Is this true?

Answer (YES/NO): YES